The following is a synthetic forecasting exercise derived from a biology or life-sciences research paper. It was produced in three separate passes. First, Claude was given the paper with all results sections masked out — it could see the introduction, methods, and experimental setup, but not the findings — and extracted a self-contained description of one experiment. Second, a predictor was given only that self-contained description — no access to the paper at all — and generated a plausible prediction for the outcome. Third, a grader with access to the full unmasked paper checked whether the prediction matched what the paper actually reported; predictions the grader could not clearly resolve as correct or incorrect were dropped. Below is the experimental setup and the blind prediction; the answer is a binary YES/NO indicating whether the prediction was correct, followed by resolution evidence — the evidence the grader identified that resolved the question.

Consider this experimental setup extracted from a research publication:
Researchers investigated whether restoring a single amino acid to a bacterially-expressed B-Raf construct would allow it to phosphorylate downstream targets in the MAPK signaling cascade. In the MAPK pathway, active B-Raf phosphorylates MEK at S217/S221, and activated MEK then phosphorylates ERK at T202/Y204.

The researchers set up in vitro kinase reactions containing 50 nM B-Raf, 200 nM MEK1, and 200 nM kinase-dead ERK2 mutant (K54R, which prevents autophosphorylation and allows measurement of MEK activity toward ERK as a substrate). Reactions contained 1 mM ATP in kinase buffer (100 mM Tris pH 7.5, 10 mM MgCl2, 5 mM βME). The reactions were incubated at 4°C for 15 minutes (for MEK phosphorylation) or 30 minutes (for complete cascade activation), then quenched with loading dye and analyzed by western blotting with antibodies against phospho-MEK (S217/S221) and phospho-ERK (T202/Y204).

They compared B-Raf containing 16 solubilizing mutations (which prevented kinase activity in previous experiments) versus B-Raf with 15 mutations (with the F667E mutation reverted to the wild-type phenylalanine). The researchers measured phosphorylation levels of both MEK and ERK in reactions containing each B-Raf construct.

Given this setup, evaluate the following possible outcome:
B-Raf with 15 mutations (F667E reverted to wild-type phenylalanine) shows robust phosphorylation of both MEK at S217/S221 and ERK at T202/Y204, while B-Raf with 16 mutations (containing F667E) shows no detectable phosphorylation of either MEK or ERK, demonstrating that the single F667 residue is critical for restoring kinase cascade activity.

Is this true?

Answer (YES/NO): YES